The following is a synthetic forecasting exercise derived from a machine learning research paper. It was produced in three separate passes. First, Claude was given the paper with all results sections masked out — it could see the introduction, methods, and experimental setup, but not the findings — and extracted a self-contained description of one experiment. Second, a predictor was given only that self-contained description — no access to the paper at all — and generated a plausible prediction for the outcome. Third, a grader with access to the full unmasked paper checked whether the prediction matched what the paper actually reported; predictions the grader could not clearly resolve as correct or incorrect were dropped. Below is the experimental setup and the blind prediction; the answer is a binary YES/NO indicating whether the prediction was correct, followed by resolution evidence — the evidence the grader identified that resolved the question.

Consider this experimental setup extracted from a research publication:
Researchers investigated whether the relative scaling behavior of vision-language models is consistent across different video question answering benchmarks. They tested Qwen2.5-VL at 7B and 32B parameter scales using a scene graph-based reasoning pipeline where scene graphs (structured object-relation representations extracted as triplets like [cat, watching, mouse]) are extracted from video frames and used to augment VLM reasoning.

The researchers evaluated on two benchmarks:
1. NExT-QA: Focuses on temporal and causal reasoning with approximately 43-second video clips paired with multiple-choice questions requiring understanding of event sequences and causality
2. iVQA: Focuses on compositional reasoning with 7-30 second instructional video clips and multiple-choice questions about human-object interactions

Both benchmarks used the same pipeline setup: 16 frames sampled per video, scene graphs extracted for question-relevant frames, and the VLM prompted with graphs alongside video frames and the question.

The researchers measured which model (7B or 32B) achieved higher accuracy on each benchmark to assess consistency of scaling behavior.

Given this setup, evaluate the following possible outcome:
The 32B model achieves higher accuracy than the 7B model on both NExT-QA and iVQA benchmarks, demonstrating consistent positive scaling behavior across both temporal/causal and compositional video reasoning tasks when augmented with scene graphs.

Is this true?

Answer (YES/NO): NO